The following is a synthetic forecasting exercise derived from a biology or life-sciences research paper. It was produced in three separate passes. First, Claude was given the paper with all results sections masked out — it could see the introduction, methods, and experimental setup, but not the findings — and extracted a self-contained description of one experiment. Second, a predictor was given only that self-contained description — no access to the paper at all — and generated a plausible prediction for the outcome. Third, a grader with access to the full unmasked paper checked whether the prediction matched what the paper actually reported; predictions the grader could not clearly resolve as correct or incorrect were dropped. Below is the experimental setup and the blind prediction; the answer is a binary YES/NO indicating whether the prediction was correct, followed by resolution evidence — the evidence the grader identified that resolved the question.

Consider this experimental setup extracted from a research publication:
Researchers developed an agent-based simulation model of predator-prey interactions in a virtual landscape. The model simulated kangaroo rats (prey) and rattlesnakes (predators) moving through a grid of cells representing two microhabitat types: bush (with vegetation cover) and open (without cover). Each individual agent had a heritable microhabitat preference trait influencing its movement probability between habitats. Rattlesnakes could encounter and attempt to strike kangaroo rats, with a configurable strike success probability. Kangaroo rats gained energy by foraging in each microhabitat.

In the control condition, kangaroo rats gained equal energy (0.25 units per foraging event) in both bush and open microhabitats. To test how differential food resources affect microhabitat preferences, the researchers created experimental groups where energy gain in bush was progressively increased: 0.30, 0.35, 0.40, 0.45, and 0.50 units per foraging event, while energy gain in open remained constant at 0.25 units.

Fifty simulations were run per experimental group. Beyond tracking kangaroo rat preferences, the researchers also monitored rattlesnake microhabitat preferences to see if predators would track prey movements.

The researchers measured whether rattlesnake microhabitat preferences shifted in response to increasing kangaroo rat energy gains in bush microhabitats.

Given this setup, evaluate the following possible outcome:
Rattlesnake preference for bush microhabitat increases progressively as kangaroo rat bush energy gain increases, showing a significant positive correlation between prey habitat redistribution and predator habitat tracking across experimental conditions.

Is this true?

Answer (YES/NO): NO